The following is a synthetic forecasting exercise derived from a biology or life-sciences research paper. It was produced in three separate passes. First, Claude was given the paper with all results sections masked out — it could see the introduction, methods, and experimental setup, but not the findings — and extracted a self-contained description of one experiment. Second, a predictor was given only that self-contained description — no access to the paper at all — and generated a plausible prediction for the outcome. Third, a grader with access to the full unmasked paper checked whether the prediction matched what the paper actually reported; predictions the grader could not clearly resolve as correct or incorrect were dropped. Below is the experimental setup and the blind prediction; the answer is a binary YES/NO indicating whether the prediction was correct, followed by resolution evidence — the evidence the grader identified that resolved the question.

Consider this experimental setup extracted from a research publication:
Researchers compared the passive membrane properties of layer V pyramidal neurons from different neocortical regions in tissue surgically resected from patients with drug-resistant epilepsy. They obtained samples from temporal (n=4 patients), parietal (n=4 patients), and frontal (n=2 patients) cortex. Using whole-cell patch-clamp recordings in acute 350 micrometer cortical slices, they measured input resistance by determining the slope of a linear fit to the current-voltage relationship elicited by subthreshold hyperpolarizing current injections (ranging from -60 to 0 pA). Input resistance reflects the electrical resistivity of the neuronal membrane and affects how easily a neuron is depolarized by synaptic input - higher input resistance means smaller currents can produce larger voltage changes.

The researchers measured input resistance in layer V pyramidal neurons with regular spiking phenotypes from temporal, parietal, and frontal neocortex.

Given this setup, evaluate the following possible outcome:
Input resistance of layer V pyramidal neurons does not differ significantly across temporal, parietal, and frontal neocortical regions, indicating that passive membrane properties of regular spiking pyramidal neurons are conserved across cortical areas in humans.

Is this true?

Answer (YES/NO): YES